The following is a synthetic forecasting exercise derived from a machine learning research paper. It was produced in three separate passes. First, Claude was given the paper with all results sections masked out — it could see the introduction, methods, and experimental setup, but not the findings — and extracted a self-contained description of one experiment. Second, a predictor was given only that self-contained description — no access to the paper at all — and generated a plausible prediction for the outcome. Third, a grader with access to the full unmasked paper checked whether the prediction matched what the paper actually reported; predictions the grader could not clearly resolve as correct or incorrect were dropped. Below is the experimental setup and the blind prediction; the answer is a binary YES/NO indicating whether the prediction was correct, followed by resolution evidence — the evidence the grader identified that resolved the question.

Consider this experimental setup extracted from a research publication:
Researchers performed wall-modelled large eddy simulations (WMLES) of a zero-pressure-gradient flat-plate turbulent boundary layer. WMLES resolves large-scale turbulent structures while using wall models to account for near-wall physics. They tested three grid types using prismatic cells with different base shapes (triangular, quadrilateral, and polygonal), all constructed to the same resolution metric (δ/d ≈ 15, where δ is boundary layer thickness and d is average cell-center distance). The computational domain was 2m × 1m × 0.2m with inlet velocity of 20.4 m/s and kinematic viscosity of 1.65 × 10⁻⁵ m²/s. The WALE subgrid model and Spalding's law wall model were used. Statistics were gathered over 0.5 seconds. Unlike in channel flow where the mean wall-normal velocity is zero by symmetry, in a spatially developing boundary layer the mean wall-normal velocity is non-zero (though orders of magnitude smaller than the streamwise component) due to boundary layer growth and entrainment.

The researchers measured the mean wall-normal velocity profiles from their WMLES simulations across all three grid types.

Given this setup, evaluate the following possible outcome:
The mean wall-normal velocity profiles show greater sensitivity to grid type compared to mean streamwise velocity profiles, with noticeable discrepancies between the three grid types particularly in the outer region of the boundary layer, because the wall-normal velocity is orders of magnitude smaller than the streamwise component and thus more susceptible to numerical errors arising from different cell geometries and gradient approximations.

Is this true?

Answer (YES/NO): NO